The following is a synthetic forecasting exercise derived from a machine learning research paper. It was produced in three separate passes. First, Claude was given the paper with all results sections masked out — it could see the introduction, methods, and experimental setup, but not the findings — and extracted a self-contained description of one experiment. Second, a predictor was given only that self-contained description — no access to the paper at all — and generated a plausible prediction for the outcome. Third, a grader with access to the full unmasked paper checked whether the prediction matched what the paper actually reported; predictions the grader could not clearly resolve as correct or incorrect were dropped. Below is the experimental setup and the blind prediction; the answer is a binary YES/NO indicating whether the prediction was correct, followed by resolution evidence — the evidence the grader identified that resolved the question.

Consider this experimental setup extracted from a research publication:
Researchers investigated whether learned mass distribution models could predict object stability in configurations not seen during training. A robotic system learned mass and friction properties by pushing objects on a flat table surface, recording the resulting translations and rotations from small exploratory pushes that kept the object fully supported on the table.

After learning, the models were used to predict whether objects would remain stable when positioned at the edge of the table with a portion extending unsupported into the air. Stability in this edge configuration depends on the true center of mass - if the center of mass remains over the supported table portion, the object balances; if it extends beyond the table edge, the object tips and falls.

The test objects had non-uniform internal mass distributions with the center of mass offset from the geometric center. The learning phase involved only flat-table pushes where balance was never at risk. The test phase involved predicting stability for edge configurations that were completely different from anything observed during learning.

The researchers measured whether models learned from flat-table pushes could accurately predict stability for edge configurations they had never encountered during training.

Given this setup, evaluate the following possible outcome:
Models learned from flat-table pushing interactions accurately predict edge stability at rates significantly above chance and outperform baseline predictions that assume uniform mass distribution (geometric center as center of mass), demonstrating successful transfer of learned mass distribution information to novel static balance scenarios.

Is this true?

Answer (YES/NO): YES